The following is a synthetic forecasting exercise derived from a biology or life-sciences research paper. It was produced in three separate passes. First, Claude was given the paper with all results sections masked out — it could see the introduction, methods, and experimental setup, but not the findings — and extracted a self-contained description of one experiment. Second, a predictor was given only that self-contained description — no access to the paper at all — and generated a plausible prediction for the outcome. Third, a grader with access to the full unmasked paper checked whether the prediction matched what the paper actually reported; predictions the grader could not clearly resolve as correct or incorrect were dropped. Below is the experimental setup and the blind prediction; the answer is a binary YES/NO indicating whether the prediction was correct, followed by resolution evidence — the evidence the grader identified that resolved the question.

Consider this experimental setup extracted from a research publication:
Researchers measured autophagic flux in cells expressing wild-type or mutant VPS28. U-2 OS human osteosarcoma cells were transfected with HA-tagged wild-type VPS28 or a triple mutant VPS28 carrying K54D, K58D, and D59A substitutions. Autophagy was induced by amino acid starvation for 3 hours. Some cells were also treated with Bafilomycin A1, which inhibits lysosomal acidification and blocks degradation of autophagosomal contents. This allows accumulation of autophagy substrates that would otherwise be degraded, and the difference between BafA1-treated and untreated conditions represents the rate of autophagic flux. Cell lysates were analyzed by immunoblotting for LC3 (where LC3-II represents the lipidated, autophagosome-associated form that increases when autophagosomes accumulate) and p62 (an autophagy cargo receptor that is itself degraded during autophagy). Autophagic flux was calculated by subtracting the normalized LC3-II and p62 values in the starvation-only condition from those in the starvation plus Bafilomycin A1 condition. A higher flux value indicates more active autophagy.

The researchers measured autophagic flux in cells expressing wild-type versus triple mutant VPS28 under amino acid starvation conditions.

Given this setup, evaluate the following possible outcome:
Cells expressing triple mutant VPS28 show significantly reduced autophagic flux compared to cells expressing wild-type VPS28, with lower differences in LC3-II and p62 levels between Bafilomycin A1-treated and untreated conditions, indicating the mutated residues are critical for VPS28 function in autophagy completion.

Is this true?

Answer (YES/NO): YES